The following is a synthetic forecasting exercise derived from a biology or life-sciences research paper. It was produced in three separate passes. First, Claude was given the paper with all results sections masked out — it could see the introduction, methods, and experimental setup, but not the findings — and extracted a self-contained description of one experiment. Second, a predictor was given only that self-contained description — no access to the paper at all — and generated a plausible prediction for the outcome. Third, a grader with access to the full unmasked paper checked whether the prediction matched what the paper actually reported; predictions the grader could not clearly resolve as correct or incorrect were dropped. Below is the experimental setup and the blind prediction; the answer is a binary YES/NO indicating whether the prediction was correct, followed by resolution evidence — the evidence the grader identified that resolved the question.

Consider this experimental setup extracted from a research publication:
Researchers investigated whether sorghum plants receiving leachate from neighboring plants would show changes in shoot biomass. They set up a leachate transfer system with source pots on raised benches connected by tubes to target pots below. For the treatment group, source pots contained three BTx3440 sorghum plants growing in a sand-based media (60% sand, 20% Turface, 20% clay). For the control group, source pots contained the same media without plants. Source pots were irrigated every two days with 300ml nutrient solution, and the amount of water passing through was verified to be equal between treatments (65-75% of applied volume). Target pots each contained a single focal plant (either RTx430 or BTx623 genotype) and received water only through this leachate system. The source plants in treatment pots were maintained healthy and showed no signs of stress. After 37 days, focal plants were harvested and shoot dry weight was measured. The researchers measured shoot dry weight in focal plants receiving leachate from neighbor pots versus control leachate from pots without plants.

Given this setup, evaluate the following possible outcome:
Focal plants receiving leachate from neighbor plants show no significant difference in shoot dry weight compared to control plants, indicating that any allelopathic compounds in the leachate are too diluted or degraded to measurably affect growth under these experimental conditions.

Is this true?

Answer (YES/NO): NO